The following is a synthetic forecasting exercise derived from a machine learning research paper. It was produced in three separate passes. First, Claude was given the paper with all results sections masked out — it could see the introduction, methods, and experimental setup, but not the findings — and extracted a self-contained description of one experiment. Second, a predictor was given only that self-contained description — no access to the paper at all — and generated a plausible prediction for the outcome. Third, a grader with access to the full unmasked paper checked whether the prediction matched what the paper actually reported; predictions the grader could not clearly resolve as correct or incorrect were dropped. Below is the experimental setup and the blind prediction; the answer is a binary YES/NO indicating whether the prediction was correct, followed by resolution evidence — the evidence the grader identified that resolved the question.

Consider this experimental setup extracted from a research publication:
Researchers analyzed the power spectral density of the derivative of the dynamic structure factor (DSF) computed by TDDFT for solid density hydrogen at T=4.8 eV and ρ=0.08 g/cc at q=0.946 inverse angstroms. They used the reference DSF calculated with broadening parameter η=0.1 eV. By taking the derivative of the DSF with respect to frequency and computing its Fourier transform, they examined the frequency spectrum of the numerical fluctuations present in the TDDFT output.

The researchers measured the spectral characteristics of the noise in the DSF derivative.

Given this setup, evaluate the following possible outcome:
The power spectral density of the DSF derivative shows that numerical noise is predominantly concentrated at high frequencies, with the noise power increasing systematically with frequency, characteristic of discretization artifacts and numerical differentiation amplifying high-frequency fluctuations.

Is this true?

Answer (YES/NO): NO